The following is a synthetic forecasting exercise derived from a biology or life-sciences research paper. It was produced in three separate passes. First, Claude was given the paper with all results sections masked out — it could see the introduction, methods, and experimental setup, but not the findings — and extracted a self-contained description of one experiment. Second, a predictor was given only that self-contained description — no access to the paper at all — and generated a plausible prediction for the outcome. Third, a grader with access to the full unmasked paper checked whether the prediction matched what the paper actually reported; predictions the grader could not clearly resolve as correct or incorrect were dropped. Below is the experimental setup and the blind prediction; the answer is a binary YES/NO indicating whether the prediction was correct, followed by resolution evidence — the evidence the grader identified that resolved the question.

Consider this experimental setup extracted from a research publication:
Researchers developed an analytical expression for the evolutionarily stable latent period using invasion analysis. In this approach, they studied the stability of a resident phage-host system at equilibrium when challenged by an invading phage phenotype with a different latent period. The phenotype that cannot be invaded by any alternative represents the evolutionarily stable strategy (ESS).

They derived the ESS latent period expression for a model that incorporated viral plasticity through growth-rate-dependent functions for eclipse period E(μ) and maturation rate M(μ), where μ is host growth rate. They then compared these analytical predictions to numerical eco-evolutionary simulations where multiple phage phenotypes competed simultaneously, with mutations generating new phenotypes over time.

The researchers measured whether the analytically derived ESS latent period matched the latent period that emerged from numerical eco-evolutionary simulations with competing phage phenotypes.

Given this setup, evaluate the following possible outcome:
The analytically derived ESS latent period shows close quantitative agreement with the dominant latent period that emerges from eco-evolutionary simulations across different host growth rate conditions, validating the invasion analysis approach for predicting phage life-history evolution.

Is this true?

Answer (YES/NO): YES